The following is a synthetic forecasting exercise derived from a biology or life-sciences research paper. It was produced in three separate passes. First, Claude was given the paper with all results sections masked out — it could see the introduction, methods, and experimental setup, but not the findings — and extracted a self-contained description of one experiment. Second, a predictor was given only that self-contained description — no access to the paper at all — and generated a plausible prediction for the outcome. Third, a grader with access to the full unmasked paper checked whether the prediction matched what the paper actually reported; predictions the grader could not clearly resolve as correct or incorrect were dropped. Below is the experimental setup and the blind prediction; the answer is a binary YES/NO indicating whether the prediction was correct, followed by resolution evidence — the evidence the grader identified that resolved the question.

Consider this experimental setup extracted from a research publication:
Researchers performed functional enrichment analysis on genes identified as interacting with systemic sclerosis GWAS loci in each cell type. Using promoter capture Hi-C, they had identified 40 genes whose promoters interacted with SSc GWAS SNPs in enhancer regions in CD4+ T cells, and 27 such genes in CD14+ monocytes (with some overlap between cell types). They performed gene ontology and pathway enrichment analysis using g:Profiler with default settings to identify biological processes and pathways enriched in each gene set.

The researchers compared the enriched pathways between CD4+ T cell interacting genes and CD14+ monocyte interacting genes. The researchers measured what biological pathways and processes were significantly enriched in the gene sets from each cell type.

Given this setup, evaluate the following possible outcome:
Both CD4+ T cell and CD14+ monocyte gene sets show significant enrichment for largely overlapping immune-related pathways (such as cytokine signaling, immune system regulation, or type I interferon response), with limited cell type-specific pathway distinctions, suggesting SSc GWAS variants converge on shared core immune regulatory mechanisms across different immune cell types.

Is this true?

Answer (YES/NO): NO